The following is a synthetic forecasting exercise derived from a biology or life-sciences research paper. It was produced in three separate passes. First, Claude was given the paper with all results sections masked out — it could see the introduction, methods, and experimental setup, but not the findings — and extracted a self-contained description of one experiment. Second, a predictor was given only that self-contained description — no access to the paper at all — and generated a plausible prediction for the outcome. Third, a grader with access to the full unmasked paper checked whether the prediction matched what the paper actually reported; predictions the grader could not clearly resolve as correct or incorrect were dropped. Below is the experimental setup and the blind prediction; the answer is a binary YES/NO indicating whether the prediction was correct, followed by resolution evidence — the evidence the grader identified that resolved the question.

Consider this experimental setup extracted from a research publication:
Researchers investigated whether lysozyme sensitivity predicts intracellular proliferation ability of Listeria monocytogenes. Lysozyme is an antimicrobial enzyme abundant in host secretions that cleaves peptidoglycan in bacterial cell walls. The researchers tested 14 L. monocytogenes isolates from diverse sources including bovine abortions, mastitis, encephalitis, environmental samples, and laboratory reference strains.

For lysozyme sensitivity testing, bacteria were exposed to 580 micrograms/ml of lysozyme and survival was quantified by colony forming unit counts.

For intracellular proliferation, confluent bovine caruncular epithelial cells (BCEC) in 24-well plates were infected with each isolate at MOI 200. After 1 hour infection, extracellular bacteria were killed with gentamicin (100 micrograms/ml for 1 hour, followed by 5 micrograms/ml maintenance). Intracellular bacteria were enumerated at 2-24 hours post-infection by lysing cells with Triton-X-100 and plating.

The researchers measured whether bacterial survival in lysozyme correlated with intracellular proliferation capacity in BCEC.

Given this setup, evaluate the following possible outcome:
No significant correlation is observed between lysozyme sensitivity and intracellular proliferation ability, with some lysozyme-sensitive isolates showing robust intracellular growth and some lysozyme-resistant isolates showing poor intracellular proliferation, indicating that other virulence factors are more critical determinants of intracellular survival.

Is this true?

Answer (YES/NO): NO